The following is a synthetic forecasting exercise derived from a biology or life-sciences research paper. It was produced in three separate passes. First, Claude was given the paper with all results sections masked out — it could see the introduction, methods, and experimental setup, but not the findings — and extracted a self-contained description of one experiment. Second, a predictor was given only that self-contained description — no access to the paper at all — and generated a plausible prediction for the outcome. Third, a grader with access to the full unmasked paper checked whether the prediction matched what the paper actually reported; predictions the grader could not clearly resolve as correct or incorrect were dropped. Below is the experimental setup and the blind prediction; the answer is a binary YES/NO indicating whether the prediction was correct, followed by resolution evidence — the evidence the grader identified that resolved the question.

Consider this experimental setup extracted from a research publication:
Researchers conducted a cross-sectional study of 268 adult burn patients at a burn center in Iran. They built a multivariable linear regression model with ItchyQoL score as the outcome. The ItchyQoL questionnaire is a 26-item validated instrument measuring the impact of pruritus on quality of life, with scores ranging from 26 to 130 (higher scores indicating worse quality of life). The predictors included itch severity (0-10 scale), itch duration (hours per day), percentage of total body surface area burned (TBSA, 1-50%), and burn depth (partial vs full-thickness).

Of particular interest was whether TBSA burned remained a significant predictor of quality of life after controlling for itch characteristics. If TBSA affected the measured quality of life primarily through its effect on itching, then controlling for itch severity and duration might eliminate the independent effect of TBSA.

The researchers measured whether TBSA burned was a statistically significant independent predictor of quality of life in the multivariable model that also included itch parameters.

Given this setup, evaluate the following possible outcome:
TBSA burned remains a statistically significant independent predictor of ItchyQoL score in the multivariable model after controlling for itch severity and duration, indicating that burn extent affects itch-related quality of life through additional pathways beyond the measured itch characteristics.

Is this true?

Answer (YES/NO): YES